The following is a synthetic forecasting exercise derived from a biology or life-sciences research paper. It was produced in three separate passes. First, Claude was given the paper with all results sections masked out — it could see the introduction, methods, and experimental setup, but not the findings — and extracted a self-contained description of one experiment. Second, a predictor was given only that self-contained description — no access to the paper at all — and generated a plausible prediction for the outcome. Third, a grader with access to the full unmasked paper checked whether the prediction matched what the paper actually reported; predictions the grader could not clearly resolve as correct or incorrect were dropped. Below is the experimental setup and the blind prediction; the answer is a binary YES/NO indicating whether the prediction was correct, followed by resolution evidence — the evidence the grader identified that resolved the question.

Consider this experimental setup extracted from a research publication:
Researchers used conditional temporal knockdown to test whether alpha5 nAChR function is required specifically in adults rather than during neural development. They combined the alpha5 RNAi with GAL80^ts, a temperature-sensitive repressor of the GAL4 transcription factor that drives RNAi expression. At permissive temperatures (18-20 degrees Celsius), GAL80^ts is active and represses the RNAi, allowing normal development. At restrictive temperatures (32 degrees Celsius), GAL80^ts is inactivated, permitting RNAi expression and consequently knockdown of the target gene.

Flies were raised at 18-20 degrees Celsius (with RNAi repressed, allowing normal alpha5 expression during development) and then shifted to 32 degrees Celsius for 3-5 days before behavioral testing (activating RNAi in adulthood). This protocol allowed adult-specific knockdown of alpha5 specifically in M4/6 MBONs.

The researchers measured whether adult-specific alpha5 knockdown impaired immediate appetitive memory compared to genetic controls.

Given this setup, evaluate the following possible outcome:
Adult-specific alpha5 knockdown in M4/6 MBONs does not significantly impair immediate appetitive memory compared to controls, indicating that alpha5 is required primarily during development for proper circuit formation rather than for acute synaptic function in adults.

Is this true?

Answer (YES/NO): NO